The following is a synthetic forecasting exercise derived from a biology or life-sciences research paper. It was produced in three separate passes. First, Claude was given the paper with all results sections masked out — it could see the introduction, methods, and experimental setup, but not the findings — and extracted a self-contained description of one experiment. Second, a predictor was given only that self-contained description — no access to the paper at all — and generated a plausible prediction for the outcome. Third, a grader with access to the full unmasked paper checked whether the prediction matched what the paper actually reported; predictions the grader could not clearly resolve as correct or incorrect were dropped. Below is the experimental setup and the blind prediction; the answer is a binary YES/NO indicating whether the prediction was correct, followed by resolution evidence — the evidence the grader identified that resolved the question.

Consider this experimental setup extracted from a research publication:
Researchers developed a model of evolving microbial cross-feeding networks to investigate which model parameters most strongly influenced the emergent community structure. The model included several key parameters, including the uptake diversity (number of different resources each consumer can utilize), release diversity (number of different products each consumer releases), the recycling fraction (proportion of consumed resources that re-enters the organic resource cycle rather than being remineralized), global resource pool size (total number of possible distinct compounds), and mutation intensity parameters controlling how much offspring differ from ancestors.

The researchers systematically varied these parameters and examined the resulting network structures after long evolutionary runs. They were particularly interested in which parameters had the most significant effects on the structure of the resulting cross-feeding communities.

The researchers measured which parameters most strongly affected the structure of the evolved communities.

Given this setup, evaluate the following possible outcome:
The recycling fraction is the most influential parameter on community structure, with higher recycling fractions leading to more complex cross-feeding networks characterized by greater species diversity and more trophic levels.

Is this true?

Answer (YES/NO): NO